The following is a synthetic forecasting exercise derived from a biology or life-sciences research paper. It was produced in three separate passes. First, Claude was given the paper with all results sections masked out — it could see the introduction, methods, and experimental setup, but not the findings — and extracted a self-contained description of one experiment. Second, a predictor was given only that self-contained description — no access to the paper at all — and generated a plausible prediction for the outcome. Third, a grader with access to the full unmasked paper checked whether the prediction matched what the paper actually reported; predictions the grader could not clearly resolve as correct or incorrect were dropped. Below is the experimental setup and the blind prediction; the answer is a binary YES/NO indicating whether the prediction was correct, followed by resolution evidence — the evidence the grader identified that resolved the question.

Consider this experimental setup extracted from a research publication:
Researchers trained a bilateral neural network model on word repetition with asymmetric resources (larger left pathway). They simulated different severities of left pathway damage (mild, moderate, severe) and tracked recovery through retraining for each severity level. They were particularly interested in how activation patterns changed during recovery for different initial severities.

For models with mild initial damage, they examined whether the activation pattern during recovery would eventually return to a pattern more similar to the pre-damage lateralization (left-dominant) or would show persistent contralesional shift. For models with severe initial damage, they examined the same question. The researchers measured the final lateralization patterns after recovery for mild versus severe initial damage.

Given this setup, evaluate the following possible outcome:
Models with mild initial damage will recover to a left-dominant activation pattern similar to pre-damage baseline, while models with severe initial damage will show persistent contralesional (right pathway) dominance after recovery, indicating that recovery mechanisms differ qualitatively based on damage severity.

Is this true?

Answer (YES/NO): YES